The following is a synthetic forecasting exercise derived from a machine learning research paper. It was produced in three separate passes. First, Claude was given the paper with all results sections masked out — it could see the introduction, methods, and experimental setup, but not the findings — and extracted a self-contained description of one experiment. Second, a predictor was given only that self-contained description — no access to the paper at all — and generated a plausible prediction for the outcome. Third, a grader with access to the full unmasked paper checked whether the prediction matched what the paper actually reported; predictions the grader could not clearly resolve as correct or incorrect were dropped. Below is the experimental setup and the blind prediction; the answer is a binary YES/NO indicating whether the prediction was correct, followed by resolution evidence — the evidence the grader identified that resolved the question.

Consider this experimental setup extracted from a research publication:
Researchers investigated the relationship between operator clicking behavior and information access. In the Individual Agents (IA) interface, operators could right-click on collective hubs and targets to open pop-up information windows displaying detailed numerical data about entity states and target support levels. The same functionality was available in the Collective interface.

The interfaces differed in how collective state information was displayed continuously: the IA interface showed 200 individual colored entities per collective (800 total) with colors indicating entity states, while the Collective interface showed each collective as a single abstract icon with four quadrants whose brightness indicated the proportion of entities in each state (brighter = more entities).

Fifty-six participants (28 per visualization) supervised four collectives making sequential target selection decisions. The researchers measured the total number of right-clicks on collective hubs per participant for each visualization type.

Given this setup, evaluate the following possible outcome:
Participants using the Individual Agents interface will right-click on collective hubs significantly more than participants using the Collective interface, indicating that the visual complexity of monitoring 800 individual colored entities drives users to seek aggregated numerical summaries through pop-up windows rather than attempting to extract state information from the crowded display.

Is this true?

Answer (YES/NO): NO